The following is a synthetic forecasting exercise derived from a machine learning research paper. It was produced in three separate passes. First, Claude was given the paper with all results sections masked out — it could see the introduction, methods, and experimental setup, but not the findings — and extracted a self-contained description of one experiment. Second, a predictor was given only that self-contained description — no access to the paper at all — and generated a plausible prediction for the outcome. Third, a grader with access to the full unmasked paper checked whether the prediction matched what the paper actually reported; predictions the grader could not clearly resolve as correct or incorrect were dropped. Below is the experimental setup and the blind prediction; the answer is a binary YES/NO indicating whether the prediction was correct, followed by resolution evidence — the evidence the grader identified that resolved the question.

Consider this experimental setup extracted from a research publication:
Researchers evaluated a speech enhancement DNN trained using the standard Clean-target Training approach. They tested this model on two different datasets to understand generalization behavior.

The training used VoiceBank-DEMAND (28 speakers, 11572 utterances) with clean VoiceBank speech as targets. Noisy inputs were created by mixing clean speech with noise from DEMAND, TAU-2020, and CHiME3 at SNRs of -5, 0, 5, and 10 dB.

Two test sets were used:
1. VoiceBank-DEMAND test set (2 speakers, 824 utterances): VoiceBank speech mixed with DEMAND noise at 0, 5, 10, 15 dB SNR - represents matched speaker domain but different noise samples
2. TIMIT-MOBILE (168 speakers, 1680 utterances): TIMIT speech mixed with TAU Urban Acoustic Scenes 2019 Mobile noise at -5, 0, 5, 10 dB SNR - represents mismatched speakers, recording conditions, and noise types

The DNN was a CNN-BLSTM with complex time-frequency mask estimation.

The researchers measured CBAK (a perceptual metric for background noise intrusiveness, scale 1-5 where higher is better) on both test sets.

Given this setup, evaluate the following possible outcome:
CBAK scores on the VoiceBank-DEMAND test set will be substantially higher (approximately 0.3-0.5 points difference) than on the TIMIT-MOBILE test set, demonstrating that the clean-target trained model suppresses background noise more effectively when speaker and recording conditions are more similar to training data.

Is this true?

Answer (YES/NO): NO